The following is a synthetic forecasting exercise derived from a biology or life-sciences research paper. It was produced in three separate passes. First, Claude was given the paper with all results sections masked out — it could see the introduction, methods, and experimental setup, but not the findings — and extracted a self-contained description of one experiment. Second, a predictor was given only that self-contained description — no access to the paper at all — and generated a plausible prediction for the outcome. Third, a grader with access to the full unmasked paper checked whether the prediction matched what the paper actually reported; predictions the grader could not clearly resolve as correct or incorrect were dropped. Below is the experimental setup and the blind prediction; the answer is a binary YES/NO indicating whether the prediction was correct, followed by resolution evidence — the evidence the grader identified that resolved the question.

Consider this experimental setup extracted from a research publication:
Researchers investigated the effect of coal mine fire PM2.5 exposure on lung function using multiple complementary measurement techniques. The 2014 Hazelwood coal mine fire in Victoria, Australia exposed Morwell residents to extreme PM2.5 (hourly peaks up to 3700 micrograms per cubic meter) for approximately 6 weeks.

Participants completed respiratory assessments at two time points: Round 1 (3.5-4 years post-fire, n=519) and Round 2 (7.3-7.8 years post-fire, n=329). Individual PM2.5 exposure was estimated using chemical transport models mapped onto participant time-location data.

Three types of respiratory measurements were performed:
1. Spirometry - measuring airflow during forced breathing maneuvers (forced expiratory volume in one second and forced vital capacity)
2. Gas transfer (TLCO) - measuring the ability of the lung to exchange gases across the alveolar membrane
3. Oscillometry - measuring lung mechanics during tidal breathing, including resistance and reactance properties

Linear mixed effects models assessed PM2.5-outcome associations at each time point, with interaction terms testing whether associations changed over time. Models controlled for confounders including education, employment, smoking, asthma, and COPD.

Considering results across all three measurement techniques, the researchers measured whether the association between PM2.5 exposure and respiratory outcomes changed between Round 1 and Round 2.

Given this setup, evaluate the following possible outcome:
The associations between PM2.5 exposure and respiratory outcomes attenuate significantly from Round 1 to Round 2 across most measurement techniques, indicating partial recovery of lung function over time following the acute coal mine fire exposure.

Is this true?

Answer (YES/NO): YES